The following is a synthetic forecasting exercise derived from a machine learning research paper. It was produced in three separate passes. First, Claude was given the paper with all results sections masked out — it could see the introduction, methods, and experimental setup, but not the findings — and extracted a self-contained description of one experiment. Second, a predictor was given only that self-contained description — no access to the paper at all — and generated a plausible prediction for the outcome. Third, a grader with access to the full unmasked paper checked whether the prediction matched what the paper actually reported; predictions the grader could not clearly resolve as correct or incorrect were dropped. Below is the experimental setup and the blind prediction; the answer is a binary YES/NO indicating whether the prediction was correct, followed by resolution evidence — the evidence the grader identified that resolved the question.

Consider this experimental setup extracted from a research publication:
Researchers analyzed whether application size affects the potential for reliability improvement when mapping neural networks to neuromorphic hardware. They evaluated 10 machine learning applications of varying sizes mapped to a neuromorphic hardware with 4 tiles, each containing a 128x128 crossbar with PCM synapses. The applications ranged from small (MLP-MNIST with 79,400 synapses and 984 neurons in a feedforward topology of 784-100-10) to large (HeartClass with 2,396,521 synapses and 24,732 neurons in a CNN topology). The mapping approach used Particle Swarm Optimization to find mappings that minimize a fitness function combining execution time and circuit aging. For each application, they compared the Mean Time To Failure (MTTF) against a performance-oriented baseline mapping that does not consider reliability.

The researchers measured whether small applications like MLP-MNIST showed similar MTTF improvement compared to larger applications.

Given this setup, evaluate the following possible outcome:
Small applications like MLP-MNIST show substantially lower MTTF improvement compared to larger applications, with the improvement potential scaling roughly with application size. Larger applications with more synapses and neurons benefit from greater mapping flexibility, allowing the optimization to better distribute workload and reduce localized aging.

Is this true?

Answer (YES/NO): YES